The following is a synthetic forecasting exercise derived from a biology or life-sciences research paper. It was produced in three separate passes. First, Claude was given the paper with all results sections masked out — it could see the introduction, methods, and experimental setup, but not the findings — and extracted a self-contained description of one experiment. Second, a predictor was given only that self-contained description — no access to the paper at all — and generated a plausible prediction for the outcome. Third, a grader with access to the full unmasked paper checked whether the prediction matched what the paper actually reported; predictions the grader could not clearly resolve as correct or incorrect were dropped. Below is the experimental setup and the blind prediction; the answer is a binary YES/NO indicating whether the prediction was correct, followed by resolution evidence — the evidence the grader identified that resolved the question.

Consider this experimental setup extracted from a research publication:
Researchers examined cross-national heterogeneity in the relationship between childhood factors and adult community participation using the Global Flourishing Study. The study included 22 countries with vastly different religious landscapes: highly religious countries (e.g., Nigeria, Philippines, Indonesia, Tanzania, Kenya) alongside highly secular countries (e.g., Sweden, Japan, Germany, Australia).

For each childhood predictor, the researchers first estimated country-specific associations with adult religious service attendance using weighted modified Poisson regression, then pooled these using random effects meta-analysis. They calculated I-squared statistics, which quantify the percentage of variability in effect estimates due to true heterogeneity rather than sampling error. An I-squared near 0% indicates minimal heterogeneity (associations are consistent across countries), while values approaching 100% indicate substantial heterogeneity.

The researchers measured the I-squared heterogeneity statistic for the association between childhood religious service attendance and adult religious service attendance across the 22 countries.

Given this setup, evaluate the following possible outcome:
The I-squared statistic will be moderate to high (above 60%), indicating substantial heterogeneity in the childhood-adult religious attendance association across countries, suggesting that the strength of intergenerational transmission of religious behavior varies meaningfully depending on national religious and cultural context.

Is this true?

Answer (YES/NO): YES